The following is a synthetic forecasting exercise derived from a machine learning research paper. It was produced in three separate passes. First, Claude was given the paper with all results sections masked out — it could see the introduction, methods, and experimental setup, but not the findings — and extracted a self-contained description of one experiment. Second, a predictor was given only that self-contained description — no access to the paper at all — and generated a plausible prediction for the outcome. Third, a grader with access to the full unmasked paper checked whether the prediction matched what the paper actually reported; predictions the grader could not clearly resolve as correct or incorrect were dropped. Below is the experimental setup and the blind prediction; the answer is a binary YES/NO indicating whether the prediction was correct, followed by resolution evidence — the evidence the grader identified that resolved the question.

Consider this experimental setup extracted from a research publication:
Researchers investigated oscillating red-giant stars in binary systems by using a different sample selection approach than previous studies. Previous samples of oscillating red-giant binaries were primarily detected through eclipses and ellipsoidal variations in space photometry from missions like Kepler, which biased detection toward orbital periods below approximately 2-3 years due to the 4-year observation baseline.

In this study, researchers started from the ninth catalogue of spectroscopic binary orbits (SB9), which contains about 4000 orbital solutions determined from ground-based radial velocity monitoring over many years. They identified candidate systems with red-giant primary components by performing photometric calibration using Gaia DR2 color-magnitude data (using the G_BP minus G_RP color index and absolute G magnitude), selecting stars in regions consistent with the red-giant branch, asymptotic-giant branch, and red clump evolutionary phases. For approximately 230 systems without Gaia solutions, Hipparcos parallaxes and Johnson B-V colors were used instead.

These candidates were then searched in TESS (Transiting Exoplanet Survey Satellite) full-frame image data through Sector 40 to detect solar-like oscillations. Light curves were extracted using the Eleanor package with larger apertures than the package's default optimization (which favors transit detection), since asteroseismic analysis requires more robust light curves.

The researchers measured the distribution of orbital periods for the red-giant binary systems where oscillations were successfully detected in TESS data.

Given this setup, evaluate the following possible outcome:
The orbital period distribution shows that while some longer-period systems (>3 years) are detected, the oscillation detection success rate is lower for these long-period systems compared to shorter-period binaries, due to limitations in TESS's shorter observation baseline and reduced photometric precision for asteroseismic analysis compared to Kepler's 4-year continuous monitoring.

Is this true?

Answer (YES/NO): NO